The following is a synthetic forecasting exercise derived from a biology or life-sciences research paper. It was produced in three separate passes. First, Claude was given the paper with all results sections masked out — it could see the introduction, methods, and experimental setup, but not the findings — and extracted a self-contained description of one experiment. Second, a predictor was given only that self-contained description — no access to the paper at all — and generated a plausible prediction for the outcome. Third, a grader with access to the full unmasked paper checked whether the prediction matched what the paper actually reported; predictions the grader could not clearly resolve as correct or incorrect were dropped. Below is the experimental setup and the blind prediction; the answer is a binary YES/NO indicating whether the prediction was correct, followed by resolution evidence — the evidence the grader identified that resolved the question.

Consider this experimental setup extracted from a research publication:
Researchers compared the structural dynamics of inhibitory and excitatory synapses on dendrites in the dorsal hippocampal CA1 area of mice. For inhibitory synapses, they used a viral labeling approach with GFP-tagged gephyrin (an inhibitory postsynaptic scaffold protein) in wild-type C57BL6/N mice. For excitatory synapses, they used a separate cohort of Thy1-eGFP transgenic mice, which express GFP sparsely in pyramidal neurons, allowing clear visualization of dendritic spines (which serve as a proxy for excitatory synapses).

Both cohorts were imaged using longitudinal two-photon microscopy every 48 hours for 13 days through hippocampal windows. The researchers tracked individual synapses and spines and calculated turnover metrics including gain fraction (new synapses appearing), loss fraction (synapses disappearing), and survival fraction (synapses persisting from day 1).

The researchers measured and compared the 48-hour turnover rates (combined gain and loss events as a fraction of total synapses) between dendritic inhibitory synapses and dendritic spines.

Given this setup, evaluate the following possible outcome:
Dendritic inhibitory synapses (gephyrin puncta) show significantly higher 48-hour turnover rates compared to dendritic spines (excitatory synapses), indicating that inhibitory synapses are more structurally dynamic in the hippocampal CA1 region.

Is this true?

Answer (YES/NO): NO